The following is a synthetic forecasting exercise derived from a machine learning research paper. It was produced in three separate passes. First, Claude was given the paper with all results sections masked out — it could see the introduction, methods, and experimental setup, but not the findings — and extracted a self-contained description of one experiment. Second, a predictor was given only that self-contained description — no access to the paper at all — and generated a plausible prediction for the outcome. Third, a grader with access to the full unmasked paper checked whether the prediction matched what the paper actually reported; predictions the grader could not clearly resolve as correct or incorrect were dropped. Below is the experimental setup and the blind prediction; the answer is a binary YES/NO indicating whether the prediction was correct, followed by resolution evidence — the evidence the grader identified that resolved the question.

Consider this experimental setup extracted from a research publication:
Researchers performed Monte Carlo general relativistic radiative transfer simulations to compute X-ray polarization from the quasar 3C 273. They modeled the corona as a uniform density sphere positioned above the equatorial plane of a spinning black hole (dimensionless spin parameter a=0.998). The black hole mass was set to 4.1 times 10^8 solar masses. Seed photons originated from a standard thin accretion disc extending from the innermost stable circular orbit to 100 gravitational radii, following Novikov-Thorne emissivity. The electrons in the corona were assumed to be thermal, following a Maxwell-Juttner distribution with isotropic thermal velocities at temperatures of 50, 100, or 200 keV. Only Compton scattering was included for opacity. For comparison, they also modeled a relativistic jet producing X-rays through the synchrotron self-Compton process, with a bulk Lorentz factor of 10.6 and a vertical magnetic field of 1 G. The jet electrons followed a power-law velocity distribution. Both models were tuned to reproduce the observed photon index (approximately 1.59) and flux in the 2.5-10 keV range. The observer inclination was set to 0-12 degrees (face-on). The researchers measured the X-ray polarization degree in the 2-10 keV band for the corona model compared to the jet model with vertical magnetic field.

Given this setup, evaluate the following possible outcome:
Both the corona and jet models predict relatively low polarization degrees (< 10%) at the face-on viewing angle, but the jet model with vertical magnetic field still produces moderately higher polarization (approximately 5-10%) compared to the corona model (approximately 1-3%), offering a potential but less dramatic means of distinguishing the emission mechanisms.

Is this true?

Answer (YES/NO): NO